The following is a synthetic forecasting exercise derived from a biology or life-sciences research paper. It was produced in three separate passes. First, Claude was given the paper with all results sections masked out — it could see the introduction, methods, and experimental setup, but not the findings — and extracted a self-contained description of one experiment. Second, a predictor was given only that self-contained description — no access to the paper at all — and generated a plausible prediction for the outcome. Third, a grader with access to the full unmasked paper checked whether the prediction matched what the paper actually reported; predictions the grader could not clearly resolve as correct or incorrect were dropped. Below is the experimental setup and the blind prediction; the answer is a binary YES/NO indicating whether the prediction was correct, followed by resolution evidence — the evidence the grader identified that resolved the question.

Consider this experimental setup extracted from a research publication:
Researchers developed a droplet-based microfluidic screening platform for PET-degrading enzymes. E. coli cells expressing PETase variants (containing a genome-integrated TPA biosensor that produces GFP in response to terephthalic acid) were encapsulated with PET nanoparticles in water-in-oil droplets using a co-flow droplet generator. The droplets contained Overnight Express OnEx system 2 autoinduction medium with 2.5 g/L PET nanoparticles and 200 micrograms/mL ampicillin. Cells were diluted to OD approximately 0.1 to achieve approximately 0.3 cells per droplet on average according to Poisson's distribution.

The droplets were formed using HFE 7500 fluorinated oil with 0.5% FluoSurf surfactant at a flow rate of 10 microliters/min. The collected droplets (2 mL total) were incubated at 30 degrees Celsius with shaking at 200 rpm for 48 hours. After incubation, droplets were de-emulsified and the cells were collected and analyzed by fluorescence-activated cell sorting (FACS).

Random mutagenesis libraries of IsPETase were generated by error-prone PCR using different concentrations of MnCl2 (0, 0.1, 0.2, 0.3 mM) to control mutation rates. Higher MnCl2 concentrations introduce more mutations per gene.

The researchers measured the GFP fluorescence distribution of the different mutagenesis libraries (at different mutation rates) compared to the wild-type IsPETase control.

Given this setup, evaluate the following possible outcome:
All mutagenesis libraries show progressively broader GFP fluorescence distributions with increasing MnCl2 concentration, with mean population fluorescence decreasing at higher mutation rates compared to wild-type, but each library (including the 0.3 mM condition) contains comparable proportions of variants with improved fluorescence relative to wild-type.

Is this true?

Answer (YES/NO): NO